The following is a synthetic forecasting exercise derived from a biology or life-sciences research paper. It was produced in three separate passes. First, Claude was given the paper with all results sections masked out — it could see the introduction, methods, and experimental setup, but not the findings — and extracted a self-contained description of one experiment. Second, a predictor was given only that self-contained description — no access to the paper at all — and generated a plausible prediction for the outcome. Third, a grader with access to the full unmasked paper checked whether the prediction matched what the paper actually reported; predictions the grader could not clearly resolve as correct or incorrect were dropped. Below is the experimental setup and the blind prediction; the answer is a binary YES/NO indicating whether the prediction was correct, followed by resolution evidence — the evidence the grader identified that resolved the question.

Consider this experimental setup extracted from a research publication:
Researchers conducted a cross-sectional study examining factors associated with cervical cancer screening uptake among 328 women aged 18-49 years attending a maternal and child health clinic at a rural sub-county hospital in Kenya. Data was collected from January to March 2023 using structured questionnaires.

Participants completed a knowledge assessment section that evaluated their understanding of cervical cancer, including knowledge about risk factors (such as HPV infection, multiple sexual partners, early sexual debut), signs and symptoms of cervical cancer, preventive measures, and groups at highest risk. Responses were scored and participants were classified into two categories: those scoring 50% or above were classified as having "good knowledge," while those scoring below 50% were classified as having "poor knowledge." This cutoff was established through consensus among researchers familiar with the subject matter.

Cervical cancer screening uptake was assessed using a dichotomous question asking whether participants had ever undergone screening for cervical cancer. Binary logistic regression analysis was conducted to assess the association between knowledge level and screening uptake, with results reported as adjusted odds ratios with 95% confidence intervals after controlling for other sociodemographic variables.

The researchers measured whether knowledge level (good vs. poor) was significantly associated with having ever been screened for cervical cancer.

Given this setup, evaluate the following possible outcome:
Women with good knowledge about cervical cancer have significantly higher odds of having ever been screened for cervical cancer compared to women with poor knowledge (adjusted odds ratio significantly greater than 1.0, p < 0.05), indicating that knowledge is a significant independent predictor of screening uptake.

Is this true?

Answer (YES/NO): YES